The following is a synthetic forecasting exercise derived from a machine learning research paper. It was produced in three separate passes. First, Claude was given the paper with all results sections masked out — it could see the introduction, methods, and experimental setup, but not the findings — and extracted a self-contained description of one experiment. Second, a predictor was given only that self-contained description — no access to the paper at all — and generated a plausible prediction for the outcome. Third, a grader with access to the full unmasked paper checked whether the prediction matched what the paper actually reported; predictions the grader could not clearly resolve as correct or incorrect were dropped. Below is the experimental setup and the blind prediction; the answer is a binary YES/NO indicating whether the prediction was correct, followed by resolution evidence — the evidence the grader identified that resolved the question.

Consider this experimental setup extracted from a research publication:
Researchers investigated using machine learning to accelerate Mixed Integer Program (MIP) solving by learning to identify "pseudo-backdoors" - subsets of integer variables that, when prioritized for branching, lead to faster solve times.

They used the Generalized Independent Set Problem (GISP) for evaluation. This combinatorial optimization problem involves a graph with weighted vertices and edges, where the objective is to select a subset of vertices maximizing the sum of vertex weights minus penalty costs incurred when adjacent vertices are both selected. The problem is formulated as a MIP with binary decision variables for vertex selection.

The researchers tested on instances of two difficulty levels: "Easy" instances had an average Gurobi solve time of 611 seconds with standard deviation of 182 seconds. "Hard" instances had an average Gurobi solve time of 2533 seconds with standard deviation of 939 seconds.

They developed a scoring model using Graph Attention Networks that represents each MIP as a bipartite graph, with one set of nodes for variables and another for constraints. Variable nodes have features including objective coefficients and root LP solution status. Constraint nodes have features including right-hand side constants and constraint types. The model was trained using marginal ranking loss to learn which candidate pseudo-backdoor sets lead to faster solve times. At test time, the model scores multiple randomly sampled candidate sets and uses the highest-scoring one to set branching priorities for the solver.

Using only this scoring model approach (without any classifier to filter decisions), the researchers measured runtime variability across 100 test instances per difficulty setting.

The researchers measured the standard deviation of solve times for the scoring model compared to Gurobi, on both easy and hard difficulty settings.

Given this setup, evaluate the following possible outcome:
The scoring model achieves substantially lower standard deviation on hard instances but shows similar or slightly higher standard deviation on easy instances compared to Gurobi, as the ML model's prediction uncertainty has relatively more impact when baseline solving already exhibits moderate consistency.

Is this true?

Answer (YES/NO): NO